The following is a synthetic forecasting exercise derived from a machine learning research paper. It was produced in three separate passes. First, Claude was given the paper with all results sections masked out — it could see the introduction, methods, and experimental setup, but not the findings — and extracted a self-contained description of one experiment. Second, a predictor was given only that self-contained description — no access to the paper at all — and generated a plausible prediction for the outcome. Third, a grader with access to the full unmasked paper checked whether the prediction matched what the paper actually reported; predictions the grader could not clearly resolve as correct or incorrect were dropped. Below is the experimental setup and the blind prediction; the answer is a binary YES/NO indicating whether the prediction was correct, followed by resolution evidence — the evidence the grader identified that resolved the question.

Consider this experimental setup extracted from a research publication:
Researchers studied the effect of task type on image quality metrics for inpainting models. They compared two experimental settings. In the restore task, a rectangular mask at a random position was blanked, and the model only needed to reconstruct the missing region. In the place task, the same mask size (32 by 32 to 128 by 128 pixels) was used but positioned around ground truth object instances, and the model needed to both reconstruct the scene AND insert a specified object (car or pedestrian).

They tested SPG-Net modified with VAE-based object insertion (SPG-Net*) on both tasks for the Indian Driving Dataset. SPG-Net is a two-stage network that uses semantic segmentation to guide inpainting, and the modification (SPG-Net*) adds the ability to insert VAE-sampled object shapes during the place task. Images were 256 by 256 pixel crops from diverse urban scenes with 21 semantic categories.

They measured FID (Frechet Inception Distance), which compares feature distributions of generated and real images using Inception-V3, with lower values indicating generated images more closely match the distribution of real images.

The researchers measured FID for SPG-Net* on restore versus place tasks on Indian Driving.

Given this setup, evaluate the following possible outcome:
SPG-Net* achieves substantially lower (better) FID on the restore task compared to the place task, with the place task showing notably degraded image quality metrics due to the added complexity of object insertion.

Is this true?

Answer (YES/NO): NO